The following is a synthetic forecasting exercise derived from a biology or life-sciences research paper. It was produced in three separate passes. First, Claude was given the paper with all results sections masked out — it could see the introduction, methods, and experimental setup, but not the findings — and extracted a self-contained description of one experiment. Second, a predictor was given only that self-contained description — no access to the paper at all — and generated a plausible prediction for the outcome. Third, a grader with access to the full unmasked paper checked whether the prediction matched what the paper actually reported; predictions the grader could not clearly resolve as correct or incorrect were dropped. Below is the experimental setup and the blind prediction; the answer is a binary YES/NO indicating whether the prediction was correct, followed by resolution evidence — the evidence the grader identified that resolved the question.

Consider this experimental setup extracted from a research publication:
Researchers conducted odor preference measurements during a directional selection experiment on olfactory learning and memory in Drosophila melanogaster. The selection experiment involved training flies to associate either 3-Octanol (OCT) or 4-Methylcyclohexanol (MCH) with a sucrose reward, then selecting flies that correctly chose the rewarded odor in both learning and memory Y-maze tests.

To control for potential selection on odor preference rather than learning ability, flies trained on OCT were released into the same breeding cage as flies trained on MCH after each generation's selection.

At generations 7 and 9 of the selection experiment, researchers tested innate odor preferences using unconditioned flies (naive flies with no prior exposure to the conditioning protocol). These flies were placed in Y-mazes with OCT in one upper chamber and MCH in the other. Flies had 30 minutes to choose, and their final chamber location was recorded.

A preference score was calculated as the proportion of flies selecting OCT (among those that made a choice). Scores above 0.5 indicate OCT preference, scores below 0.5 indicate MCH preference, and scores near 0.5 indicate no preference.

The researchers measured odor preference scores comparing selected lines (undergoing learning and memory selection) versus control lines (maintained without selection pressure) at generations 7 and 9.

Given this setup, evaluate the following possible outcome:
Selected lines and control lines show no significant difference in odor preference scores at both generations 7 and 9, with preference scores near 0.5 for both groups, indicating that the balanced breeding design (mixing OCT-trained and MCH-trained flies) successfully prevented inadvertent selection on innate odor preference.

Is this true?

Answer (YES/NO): NO